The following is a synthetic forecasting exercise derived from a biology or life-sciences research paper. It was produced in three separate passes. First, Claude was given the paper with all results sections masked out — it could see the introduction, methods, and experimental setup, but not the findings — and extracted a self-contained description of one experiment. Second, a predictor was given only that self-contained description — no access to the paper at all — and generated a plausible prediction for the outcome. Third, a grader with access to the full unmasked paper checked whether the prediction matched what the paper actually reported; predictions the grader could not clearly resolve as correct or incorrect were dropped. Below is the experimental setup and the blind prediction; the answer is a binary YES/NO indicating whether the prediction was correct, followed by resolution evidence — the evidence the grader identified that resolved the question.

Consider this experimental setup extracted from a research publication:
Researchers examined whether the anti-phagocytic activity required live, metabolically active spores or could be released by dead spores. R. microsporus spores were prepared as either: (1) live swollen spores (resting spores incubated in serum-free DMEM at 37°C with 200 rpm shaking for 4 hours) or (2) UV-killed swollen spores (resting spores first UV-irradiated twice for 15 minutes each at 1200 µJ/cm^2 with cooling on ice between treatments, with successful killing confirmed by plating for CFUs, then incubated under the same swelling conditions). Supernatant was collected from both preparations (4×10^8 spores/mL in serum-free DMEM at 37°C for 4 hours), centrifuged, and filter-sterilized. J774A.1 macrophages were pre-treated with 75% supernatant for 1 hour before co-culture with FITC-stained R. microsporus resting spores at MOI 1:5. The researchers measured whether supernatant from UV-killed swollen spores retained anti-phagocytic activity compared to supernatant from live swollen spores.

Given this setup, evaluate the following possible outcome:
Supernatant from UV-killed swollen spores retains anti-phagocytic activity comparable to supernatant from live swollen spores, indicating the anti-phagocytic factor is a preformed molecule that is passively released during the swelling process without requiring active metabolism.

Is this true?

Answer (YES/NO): NO